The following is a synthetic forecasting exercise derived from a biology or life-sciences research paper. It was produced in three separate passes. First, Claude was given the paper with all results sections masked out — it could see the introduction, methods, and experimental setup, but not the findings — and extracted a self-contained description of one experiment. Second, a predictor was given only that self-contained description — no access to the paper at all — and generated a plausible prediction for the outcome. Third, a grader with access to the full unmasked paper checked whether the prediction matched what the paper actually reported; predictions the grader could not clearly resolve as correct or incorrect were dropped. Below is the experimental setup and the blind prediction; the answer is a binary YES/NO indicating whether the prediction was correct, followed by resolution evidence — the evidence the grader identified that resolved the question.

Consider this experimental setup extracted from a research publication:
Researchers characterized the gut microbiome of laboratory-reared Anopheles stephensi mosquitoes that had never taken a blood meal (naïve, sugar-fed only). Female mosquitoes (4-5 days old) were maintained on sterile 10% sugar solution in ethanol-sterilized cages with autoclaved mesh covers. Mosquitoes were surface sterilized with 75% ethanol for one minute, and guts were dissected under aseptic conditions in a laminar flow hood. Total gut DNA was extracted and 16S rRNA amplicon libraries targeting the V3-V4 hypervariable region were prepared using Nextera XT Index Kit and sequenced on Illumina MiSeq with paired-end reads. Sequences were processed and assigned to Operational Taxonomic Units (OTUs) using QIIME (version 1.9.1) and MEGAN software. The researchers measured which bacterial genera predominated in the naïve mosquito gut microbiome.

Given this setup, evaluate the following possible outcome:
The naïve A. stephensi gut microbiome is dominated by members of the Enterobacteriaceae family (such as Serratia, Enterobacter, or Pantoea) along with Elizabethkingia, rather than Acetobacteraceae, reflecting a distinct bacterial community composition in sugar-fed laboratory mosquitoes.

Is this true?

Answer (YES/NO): NO